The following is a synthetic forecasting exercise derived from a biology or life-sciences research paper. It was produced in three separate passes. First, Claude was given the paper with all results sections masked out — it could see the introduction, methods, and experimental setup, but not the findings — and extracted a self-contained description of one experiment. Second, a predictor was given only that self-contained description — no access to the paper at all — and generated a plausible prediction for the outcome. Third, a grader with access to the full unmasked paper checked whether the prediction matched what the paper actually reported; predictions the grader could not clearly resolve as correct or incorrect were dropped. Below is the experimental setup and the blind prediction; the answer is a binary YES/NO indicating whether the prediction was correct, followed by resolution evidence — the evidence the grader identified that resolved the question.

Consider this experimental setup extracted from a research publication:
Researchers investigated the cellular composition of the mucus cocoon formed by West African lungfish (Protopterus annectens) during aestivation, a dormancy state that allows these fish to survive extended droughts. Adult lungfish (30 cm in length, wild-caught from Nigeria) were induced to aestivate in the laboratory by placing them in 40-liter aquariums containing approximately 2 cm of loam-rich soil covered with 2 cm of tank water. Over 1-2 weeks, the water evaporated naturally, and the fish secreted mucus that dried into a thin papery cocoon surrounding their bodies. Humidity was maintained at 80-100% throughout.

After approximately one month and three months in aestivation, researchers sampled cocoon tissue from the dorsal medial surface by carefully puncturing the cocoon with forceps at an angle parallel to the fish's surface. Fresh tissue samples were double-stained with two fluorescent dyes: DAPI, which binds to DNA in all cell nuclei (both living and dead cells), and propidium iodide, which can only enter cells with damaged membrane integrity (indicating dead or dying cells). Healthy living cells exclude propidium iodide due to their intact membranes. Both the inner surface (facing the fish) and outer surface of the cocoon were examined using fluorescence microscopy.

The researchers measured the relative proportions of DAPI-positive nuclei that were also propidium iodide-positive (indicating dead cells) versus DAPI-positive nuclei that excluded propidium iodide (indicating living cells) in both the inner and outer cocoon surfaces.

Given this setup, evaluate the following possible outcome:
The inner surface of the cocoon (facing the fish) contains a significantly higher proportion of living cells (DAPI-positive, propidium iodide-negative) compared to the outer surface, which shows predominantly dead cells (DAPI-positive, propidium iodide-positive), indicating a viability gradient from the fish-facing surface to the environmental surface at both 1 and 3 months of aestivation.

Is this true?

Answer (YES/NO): NO